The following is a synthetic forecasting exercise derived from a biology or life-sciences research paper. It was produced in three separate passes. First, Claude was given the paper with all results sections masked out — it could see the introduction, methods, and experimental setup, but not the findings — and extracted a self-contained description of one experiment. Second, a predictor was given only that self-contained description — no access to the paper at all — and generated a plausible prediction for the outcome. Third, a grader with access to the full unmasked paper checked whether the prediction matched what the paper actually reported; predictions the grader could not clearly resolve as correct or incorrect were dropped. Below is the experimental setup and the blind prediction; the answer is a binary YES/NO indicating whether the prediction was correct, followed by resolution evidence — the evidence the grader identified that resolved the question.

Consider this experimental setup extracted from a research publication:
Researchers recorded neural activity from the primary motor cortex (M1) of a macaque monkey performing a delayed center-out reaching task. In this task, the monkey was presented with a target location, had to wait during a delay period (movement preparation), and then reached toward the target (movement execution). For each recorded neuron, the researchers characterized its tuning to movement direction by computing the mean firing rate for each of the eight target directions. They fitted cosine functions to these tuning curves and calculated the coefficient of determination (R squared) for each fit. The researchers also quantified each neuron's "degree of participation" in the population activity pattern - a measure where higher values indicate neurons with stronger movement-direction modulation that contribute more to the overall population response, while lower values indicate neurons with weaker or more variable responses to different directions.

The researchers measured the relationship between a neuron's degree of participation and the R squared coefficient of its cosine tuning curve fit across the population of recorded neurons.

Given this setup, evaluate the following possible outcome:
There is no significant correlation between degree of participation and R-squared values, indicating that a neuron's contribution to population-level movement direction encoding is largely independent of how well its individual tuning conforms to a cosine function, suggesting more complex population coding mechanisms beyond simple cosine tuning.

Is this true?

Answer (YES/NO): NO